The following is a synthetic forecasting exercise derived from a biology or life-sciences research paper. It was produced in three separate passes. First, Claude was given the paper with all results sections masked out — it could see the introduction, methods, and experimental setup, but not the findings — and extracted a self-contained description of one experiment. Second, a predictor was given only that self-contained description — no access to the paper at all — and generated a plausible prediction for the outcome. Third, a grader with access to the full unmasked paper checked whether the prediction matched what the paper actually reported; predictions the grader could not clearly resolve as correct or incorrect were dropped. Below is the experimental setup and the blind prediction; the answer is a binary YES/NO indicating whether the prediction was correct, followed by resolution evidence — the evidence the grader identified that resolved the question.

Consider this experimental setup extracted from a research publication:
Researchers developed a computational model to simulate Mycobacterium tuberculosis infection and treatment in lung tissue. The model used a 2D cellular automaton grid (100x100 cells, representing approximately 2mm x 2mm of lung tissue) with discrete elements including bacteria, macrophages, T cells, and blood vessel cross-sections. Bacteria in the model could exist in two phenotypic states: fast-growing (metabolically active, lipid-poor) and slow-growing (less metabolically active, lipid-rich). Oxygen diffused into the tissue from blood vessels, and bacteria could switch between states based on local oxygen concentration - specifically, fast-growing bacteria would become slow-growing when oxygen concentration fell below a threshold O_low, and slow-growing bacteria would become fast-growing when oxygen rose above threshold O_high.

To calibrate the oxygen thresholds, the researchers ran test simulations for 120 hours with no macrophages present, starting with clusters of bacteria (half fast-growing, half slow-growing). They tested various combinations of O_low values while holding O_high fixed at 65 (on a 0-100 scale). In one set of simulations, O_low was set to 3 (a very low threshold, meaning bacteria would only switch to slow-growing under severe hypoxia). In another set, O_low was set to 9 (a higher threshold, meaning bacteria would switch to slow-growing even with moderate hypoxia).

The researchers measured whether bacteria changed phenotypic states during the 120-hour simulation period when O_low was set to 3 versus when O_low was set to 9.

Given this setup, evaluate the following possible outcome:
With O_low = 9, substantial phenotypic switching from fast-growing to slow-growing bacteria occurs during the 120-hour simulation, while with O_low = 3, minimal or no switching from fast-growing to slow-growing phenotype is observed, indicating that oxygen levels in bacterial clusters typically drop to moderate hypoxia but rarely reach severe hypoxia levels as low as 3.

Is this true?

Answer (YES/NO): YES